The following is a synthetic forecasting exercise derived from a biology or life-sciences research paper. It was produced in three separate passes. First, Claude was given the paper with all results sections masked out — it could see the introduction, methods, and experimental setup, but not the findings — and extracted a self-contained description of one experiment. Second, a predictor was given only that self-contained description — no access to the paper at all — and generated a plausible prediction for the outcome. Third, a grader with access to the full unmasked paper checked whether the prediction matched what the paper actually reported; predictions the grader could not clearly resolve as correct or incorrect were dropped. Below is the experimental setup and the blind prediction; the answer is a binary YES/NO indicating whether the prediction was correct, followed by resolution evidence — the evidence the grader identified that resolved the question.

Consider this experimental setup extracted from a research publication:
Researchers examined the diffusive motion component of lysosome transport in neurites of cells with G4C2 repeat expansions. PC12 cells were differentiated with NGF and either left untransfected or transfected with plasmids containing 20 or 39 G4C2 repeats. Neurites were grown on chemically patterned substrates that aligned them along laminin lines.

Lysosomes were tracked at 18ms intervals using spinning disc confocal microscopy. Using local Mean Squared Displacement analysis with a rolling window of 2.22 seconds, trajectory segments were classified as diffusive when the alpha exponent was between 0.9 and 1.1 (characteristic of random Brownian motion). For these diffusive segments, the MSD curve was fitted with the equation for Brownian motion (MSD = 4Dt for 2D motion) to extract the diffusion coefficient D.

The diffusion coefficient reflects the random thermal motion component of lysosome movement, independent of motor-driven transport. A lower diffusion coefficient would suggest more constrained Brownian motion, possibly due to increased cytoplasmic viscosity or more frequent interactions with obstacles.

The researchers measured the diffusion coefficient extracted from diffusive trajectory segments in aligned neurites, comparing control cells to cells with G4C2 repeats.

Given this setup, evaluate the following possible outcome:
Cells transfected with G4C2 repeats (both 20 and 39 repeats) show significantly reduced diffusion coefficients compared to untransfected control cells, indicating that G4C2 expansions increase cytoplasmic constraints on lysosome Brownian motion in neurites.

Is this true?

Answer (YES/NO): YES